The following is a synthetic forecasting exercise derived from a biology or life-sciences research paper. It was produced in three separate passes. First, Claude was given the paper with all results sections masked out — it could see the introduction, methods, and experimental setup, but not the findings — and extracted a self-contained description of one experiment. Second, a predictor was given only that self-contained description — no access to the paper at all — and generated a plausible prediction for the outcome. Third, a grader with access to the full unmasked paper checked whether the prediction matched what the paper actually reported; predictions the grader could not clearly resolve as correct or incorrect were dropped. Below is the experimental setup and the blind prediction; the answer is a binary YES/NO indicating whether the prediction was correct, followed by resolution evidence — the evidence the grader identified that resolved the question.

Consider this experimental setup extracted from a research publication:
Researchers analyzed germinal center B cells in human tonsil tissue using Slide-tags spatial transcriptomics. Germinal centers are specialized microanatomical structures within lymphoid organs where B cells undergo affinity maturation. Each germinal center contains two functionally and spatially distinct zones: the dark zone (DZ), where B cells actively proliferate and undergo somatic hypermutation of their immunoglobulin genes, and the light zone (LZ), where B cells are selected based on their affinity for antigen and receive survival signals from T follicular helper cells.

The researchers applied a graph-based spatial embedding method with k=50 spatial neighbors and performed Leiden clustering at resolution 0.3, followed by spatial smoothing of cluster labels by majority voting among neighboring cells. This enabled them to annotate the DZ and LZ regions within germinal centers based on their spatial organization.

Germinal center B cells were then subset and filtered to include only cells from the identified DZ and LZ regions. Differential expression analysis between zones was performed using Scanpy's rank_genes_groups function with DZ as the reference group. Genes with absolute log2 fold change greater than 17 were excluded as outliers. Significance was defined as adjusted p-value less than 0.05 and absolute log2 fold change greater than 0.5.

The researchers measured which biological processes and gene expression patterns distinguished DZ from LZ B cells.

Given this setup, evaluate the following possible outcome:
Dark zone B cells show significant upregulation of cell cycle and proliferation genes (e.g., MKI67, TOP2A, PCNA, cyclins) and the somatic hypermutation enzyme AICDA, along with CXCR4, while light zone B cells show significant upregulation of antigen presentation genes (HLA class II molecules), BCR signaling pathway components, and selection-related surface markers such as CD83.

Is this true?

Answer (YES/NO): NO